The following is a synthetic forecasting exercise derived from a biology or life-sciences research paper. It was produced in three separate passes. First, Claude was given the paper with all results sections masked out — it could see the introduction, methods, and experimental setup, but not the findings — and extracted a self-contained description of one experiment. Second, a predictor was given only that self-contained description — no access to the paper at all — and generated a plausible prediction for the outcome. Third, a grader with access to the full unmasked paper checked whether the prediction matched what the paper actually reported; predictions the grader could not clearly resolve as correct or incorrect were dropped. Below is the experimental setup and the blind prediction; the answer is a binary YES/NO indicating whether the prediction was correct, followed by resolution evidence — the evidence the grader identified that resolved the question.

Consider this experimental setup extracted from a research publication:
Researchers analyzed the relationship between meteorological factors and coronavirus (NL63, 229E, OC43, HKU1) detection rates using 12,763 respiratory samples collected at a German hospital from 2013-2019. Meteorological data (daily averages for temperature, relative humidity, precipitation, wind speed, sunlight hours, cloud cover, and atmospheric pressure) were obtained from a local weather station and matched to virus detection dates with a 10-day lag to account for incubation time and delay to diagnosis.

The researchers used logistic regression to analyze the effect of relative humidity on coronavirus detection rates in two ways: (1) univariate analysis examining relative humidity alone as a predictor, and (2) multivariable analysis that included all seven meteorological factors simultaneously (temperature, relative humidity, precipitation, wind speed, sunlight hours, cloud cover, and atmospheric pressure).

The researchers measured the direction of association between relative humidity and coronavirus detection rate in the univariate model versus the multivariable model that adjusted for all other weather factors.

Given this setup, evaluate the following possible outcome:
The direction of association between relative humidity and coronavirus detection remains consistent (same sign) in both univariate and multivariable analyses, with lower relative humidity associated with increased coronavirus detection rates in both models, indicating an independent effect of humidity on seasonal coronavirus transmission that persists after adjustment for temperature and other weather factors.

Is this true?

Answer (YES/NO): NO